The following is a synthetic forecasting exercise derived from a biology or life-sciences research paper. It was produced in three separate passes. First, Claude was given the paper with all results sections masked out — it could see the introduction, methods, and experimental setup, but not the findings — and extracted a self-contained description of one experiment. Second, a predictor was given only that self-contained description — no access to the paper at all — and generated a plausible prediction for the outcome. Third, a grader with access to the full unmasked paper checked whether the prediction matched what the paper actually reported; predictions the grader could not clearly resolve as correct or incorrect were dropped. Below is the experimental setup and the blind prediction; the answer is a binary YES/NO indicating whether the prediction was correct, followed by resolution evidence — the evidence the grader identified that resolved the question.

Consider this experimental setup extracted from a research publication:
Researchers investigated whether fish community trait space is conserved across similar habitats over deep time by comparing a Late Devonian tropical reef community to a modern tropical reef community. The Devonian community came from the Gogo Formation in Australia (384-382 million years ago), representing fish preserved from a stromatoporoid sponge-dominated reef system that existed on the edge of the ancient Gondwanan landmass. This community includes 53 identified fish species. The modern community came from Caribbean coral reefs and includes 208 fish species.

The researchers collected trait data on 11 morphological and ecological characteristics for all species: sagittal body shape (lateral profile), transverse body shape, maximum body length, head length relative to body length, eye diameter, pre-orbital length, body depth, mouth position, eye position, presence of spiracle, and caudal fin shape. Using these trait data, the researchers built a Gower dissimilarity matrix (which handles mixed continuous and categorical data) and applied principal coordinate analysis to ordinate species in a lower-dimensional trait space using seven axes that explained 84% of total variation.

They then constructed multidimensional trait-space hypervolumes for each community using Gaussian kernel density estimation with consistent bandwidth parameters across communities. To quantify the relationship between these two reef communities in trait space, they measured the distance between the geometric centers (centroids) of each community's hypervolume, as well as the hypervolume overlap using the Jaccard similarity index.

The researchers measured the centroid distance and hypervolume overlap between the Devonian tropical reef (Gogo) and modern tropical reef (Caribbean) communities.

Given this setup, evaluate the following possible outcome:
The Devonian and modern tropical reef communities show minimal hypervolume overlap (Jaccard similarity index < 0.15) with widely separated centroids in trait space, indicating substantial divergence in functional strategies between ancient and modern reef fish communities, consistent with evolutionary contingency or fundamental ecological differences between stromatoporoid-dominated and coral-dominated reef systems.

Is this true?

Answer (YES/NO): YES